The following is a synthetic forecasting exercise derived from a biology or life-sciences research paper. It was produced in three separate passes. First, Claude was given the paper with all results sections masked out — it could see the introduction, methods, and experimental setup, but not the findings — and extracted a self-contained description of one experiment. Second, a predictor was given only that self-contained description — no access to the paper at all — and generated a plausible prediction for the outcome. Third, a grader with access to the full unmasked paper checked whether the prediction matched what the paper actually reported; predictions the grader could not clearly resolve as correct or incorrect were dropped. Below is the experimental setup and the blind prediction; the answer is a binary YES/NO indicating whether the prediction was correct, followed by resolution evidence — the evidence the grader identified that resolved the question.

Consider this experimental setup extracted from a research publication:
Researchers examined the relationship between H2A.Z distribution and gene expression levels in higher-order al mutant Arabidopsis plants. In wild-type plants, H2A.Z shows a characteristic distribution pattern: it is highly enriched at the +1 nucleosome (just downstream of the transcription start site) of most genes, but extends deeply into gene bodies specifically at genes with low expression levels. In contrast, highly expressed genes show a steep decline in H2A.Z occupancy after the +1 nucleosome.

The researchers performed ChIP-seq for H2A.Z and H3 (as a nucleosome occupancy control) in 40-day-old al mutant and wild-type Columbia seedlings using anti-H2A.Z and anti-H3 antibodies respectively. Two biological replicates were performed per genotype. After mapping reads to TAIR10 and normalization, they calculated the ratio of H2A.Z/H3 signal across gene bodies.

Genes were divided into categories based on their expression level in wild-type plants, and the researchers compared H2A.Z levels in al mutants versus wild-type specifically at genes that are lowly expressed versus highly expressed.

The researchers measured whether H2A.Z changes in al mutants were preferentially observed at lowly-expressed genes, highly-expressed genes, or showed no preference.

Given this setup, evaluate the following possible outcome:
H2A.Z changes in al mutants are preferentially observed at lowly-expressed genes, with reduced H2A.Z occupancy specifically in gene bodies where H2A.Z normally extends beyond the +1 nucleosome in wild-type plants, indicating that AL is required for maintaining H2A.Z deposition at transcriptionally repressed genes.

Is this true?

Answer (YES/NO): YES